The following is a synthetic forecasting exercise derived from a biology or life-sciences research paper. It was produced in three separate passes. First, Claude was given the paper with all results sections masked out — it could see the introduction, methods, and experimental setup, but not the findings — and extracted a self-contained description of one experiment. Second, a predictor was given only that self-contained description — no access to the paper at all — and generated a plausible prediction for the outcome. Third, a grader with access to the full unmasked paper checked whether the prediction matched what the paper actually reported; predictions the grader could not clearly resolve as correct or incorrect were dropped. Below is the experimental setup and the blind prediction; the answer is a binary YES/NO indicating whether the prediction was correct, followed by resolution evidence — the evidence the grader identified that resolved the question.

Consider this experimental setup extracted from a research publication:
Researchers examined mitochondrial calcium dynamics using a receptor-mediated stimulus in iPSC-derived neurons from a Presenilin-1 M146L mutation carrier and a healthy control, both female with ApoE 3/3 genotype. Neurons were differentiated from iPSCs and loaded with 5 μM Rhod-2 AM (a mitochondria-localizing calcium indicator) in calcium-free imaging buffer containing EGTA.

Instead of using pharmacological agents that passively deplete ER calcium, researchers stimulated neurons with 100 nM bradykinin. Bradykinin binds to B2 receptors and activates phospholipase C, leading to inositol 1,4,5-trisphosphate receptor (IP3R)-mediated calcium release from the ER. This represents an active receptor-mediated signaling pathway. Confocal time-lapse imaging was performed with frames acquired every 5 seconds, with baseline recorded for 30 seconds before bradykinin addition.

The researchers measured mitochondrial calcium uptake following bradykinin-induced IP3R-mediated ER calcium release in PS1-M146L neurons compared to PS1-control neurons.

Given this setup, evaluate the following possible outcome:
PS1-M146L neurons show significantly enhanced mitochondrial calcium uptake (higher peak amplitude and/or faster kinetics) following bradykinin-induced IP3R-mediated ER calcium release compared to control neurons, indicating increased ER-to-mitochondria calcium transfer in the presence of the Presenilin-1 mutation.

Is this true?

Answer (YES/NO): NO